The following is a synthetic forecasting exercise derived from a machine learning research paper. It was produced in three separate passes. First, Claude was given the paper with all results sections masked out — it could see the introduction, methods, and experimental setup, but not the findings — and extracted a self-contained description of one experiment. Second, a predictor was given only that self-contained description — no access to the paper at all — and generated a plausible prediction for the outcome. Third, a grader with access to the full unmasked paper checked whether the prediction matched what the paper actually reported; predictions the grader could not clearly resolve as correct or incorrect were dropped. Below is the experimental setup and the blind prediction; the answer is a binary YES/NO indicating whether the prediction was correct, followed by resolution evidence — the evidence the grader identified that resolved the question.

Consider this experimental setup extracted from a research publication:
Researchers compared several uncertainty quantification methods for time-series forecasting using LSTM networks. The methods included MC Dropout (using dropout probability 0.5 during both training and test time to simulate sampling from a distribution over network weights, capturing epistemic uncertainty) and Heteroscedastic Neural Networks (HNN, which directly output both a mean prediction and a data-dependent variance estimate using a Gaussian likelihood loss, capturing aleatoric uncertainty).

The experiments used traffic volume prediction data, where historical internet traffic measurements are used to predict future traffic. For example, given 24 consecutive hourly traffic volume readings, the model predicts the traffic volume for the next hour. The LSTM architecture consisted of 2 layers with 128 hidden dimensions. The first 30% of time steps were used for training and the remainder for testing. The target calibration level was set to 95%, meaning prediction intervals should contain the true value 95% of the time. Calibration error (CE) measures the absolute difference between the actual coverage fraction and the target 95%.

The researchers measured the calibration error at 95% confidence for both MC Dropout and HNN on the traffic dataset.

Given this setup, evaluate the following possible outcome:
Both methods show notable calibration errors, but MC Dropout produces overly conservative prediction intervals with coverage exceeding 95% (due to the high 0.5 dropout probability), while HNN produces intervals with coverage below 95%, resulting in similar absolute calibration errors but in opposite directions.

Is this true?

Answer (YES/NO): NO